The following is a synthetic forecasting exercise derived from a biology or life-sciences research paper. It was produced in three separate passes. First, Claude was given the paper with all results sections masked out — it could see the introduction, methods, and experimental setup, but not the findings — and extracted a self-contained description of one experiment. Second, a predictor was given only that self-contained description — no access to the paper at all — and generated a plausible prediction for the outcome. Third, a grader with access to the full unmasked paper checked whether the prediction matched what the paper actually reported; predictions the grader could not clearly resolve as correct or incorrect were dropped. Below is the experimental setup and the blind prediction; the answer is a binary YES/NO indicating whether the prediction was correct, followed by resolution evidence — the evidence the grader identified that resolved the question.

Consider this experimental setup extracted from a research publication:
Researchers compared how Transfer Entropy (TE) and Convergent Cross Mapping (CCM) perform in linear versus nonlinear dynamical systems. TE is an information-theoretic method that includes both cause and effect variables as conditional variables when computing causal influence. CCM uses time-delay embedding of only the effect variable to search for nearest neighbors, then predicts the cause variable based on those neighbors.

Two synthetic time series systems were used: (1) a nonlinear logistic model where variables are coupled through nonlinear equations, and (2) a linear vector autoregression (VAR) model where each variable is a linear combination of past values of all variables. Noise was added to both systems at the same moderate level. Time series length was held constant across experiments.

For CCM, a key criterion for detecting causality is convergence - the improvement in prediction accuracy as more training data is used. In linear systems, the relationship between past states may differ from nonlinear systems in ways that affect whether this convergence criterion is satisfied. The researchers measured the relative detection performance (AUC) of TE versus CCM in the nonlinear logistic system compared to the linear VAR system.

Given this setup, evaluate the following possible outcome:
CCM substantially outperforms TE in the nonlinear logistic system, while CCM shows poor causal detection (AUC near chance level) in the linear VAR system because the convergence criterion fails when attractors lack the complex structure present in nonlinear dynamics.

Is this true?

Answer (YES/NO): NO